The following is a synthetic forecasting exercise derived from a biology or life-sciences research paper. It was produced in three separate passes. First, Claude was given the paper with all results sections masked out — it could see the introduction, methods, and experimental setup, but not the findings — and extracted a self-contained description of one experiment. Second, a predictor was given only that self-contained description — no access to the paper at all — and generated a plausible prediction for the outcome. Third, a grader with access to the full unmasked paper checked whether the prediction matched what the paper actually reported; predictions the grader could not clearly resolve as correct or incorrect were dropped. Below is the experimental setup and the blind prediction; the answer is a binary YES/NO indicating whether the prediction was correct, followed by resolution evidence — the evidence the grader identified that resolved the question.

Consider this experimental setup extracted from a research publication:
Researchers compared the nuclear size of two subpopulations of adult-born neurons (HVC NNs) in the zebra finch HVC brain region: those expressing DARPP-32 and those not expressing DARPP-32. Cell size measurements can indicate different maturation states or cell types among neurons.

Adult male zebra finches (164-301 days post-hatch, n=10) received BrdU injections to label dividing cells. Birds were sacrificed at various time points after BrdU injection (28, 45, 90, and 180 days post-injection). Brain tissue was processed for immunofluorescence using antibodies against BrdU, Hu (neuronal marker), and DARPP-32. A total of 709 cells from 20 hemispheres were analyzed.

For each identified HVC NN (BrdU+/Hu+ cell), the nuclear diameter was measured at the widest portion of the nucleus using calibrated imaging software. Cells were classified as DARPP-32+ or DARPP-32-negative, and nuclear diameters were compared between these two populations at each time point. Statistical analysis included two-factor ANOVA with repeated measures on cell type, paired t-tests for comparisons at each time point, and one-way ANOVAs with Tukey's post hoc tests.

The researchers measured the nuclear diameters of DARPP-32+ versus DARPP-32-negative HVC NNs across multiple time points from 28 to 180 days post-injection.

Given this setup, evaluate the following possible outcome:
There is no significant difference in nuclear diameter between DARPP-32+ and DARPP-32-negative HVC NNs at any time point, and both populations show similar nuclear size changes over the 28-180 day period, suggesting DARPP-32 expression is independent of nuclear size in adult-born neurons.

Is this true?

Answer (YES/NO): NO